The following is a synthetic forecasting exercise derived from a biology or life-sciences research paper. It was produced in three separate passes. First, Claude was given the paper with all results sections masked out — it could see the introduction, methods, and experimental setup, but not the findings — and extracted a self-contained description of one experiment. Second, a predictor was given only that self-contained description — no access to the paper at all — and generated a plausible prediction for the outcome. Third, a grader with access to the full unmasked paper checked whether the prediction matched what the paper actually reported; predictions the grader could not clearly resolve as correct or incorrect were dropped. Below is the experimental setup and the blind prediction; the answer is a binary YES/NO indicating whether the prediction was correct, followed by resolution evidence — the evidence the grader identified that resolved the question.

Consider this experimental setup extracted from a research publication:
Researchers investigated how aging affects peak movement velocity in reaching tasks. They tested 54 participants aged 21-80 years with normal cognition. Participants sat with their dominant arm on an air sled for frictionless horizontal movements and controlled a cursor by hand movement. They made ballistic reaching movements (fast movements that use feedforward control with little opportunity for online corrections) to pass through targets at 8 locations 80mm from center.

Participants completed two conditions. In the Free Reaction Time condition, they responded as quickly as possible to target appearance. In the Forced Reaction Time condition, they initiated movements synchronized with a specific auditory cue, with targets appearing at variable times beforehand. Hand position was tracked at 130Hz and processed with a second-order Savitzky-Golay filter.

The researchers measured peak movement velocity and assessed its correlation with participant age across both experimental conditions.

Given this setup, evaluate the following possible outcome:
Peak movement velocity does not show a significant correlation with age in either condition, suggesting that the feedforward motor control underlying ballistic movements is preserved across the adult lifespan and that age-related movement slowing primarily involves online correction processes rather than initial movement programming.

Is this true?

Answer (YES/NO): NO